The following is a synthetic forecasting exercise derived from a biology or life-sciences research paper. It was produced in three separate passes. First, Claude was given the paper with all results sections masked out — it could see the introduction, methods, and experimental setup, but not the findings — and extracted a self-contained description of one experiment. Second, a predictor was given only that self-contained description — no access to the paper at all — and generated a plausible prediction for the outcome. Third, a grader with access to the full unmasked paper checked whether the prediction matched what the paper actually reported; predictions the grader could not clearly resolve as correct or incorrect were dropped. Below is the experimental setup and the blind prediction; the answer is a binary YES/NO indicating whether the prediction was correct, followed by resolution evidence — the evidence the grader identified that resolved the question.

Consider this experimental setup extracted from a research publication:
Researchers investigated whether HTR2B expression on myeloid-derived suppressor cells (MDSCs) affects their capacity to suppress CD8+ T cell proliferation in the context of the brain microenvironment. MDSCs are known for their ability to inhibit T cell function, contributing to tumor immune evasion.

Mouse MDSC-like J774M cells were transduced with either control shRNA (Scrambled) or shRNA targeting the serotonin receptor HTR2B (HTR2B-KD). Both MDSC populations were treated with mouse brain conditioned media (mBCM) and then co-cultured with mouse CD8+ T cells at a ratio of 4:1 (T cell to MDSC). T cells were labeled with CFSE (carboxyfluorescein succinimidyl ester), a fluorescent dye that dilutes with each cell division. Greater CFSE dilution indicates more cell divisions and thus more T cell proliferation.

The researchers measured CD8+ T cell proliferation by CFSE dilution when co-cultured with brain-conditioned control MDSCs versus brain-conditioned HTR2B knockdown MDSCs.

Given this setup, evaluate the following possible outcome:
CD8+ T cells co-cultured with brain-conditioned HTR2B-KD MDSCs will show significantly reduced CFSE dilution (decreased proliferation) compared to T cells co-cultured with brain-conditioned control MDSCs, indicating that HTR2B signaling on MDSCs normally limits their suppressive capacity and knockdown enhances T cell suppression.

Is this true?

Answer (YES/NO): NO